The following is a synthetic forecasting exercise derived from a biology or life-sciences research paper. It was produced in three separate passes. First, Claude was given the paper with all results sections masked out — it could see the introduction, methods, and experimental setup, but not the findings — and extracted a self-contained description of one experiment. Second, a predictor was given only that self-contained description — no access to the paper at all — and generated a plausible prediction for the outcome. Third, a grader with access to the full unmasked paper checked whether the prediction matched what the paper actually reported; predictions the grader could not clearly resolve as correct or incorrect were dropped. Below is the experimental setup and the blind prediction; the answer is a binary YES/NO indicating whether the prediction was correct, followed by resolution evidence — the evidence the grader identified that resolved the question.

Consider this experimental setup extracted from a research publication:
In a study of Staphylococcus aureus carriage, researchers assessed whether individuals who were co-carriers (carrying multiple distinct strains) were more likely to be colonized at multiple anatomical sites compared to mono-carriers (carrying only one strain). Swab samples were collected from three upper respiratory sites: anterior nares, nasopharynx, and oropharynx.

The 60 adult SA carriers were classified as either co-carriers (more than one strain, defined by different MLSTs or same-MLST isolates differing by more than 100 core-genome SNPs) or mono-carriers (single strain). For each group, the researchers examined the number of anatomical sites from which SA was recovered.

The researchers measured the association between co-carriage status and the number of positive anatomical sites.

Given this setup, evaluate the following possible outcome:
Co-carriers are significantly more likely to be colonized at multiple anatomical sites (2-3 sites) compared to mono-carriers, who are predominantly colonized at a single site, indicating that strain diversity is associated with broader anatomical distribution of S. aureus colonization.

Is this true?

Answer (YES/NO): NO